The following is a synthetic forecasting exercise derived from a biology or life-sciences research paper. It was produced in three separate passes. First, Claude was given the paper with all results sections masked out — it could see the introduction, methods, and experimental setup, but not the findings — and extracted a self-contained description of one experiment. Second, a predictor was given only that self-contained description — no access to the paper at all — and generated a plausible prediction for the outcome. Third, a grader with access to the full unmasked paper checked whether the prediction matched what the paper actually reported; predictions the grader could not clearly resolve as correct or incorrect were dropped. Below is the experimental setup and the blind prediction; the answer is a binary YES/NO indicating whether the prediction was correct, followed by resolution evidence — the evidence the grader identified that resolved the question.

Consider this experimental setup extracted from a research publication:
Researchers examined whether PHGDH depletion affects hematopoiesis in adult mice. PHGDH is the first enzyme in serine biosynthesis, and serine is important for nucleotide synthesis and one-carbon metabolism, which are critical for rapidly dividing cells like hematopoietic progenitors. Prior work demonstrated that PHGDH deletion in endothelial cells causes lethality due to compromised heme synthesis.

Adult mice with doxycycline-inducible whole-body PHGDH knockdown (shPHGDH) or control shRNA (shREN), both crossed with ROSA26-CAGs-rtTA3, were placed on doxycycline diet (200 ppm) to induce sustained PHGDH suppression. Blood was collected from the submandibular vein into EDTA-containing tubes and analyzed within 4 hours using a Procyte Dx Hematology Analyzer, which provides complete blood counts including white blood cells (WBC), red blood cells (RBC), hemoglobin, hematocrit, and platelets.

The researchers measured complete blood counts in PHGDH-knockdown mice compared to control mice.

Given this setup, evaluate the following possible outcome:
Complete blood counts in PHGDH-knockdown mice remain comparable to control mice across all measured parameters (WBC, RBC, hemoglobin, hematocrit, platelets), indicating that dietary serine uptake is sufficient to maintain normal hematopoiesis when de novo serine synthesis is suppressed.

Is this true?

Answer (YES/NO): NO